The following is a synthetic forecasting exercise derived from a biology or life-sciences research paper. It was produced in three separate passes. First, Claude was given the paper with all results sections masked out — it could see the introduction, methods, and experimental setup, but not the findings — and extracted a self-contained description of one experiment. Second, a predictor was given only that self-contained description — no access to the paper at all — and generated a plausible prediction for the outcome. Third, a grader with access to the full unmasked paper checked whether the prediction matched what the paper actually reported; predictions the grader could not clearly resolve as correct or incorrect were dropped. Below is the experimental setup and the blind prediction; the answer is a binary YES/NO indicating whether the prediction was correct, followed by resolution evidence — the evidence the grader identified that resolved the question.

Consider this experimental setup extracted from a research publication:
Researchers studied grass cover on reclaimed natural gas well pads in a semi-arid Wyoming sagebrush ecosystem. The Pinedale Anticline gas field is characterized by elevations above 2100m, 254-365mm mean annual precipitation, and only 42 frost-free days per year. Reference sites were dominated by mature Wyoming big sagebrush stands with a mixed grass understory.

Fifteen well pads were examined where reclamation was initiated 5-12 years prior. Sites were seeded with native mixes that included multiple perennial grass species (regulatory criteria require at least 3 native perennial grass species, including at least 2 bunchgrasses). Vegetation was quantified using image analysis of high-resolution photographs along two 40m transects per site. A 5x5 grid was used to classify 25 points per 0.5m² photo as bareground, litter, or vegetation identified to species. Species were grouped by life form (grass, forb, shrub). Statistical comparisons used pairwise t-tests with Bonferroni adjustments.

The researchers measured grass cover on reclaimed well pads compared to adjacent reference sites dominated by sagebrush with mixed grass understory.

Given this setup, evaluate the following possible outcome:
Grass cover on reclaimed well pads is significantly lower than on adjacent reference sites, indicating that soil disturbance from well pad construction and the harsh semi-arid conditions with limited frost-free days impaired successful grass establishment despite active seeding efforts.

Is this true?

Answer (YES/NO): NO